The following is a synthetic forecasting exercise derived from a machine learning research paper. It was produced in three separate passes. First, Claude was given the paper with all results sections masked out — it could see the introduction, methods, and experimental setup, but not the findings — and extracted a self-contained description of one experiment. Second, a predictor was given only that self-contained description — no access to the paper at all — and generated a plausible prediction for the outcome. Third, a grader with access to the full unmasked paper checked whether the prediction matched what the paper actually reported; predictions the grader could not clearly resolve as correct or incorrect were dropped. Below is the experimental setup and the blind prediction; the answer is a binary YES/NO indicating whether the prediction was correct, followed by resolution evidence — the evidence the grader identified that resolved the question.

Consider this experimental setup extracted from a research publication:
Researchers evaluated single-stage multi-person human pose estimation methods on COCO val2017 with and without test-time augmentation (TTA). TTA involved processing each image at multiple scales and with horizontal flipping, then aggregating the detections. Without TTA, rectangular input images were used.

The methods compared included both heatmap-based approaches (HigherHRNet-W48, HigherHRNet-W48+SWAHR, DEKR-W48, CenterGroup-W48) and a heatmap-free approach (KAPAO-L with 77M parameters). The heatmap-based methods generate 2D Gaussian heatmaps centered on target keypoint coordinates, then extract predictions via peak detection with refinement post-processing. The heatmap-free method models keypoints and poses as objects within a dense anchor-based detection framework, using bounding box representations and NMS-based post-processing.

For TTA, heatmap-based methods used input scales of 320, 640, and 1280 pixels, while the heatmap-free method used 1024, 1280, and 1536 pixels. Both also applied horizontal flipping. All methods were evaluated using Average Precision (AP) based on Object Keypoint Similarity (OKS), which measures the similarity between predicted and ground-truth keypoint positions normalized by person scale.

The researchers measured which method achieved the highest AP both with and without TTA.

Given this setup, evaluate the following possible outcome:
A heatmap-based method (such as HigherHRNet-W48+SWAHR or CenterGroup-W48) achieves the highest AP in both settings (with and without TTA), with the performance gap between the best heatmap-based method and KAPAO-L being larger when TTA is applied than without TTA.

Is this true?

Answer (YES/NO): NO